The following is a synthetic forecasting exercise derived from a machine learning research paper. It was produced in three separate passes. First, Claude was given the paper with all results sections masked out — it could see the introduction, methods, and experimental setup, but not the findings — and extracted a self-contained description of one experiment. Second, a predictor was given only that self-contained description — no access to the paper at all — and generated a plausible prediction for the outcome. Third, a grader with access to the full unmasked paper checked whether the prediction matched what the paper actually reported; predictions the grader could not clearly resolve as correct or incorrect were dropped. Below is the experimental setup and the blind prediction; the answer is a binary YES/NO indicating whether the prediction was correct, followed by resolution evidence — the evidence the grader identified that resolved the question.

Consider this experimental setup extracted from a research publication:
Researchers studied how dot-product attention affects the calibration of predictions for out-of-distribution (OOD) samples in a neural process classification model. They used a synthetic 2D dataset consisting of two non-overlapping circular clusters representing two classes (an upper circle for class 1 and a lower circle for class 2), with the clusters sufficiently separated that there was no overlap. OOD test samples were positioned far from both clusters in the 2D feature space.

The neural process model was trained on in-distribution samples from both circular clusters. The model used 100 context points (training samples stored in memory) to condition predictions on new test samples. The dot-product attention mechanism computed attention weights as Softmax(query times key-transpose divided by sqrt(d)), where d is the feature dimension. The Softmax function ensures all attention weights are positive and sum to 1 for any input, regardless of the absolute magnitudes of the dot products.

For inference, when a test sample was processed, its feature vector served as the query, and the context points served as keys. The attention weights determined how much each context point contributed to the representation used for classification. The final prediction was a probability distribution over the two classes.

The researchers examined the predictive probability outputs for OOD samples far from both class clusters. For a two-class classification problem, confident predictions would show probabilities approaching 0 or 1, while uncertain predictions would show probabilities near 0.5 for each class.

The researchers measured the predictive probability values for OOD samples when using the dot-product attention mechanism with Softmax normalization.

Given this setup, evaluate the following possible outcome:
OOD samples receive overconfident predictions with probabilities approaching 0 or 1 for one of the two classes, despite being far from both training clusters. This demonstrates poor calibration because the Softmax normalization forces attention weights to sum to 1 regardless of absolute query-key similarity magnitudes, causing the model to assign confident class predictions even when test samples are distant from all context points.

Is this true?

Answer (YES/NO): YES